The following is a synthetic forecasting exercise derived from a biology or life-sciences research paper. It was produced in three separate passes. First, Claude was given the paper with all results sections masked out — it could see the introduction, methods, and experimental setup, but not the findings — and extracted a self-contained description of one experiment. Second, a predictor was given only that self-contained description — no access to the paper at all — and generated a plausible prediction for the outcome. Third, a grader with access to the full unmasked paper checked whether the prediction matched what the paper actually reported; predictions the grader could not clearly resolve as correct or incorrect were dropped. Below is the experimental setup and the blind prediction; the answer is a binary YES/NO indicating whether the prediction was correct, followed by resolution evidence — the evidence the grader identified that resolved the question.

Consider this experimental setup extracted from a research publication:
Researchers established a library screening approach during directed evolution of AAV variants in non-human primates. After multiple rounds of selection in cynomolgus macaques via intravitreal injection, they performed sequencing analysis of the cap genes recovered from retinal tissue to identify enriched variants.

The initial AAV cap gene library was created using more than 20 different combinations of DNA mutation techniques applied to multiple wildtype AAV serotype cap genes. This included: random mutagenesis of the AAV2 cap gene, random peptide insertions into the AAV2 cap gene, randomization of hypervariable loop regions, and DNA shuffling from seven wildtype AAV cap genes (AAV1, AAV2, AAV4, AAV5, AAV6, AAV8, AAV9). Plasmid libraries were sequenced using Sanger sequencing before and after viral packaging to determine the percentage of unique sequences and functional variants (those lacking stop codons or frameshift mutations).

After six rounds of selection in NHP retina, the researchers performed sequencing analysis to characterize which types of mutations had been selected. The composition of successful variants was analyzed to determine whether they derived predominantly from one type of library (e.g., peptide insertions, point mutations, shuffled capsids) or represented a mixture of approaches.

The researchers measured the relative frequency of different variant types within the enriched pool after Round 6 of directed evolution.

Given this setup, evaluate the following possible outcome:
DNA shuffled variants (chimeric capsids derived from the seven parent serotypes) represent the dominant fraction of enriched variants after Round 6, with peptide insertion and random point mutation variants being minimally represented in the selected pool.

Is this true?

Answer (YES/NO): NO